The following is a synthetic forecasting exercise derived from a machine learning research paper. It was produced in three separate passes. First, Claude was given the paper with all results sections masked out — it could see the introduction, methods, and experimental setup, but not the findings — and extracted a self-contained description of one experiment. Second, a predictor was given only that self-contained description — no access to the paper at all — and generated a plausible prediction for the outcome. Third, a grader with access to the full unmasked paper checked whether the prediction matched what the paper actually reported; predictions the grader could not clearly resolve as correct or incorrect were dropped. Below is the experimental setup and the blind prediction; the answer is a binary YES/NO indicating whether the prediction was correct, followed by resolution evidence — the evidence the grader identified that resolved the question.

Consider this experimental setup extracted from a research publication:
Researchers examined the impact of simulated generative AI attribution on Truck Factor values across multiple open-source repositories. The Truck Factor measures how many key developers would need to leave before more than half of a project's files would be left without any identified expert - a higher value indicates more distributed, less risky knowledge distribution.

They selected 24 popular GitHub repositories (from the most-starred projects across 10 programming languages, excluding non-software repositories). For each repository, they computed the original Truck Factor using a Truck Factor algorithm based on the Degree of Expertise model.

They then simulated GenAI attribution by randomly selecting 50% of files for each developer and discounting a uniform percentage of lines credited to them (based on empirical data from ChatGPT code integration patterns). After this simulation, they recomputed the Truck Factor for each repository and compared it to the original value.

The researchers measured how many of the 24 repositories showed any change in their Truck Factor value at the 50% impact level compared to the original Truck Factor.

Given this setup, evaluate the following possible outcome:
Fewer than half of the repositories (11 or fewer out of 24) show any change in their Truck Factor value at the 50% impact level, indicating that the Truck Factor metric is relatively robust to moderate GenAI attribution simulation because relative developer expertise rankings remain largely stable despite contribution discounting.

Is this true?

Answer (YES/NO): NO